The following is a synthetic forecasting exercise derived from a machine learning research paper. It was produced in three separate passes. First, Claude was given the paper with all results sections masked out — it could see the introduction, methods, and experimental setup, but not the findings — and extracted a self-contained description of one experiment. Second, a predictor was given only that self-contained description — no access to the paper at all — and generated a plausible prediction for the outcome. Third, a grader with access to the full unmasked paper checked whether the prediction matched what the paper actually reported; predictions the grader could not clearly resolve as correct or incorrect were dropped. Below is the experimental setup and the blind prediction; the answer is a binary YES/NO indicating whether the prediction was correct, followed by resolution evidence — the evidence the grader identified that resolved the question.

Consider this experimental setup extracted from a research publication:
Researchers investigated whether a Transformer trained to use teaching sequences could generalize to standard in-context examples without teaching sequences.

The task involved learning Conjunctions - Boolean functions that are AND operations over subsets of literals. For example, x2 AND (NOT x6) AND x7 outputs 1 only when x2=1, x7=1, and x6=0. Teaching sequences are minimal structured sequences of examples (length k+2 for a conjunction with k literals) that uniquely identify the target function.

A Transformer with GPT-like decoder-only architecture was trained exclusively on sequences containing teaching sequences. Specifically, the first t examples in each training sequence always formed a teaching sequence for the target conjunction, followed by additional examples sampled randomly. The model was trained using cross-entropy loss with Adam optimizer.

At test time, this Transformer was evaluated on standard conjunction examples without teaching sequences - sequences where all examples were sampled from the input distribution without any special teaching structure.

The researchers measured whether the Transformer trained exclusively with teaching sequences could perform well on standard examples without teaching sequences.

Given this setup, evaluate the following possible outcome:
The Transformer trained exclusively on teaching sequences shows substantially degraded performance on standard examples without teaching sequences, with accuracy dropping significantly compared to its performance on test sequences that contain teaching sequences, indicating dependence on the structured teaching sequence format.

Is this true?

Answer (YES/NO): YES